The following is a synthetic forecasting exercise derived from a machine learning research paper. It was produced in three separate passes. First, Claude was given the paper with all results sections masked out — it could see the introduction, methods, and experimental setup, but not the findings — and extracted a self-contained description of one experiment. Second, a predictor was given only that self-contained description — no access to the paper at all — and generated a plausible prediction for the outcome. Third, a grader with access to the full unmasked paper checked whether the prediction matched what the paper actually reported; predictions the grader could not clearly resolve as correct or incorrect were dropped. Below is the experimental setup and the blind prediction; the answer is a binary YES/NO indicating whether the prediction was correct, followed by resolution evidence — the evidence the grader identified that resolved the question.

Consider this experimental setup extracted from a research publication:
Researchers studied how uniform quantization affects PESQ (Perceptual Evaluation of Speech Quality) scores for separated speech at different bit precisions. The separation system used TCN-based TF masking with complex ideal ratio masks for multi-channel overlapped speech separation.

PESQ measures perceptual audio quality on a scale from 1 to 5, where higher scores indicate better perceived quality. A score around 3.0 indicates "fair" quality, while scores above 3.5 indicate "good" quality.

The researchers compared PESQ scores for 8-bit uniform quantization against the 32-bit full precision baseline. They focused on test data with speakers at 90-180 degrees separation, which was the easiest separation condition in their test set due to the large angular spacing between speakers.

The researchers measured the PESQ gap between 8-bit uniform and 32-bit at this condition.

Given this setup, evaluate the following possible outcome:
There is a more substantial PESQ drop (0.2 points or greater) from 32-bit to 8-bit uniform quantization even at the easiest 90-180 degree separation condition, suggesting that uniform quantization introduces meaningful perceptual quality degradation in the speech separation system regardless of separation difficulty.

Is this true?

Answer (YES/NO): NO